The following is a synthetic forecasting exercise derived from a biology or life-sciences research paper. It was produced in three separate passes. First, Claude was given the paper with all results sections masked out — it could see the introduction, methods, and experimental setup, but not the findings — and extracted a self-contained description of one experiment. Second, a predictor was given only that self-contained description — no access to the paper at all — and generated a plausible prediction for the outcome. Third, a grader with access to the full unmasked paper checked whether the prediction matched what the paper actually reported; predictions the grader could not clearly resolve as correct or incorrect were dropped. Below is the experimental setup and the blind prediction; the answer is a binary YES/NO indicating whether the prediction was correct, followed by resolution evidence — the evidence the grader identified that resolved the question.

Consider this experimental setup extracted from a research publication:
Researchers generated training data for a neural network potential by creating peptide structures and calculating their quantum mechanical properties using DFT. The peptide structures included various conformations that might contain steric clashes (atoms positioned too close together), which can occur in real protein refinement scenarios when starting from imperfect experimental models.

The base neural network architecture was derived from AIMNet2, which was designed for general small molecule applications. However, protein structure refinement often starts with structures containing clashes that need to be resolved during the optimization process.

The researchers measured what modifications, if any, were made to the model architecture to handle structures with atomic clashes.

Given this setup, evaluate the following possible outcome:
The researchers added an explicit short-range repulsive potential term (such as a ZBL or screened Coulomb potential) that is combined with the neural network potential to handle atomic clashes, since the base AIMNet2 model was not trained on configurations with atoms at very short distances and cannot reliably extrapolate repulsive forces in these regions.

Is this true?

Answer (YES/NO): YES